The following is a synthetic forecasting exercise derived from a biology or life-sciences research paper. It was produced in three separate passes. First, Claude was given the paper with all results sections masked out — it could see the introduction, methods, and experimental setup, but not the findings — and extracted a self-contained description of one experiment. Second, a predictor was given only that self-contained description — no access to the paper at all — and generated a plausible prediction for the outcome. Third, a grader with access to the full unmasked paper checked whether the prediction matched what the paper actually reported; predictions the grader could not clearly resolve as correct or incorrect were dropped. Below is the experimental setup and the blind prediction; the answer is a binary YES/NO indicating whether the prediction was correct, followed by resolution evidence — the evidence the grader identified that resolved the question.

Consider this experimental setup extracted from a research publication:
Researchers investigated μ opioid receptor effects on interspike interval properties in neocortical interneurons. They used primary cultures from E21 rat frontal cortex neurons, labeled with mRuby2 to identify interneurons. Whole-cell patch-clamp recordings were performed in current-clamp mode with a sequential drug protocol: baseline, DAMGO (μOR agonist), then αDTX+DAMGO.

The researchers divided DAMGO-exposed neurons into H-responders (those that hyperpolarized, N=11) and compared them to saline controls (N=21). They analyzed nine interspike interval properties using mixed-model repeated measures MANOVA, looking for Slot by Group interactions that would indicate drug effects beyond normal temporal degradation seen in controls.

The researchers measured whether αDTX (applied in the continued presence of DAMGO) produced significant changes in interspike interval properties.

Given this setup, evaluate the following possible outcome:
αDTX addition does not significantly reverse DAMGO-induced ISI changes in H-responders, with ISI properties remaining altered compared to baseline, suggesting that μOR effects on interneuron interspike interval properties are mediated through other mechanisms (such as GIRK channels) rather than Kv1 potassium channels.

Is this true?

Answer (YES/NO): NO